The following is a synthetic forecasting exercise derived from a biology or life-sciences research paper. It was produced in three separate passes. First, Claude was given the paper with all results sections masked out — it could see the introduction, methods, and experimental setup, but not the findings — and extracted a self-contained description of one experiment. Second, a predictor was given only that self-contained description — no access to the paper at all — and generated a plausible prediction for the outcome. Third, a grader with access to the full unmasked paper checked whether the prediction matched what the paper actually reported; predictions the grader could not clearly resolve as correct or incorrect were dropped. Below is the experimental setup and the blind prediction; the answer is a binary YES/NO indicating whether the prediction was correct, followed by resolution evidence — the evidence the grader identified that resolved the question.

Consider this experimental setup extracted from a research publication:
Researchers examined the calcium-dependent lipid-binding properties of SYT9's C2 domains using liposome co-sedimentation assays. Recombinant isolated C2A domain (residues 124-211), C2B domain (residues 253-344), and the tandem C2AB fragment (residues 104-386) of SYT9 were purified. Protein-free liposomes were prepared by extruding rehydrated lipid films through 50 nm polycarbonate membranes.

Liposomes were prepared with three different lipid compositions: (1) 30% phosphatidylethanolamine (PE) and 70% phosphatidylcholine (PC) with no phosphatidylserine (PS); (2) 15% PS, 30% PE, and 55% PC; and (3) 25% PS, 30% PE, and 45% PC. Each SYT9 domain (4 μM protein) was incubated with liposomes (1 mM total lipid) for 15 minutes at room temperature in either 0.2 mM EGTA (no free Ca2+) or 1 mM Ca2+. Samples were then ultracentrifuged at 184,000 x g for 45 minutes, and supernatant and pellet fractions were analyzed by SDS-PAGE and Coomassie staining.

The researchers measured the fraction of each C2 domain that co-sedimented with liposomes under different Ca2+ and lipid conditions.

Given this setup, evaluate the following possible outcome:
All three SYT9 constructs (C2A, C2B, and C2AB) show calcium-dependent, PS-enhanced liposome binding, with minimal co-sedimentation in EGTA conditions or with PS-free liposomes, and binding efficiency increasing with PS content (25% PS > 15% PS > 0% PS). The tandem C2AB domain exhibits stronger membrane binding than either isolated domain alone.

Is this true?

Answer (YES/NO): NO